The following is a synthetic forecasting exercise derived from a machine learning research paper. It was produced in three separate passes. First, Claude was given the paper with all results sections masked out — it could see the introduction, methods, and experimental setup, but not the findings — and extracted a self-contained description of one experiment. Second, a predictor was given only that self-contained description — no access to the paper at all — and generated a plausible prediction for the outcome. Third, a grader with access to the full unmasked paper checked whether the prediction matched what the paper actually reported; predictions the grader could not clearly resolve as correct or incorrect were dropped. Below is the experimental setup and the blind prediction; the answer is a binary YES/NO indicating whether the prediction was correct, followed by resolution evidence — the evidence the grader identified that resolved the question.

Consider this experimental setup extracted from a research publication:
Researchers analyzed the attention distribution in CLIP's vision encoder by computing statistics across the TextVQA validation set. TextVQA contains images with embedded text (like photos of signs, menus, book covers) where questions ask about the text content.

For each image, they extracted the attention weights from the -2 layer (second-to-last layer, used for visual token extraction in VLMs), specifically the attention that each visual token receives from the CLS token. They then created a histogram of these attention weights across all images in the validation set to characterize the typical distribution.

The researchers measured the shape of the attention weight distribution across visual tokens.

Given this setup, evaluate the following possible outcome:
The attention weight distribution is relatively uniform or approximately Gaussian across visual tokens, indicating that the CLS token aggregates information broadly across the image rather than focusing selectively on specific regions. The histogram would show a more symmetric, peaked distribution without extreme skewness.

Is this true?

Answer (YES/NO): NO